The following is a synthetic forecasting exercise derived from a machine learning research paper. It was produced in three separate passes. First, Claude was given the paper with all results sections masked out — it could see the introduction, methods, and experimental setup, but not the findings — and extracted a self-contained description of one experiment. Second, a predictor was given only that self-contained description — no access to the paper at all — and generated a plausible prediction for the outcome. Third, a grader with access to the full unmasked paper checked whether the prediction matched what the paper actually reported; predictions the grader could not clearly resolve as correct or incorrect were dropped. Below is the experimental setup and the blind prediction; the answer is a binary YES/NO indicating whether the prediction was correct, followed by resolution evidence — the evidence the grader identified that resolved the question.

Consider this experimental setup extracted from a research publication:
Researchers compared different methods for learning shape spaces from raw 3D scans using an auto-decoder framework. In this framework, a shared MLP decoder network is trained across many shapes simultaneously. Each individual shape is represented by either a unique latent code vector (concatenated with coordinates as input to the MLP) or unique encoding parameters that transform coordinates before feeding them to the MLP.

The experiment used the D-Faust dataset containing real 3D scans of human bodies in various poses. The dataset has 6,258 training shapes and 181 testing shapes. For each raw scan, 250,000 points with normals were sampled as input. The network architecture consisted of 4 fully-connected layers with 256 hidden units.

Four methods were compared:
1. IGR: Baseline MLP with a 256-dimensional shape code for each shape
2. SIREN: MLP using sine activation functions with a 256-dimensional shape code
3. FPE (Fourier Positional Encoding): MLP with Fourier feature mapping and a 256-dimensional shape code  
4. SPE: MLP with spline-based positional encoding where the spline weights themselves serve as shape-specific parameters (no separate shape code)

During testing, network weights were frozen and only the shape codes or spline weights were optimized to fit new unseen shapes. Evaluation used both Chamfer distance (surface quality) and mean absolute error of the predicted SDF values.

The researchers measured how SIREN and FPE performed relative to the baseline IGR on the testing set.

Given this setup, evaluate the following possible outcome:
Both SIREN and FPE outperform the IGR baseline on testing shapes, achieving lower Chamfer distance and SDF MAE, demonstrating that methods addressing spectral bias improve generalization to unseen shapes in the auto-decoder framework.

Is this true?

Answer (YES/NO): NO